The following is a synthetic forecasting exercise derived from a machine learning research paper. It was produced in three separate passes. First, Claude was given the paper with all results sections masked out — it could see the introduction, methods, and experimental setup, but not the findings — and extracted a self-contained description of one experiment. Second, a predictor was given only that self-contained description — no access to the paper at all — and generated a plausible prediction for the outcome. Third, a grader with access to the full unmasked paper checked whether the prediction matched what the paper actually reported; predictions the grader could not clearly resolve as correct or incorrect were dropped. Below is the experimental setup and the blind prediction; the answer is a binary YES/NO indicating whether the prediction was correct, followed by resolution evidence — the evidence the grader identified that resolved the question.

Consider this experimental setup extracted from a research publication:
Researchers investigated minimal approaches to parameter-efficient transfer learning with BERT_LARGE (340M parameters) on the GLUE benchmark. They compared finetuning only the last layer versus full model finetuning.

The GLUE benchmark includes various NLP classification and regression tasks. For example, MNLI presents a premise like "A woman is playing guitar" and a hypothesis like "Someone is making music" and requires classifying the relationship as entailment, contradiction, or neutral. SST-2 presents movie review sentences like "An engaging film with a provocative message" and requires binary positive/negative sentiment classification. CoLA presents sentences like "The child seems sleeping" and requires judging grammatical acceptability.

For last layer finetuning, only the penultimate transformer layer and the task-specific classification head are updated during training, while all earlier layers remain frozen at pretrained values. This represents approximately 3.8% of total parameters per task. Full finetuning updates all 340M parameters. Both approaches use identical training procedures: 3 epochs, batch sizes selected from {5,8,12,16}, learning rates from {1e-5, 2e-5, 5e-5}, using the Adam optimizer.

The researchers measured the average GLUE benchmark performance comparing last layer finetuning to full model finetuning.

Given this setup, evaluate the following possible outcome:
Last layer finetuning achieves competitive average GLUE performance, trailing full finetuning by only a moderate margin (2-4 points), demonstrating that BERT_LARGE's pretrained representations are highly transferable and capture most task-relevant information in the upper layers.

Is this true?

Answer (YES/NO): NO